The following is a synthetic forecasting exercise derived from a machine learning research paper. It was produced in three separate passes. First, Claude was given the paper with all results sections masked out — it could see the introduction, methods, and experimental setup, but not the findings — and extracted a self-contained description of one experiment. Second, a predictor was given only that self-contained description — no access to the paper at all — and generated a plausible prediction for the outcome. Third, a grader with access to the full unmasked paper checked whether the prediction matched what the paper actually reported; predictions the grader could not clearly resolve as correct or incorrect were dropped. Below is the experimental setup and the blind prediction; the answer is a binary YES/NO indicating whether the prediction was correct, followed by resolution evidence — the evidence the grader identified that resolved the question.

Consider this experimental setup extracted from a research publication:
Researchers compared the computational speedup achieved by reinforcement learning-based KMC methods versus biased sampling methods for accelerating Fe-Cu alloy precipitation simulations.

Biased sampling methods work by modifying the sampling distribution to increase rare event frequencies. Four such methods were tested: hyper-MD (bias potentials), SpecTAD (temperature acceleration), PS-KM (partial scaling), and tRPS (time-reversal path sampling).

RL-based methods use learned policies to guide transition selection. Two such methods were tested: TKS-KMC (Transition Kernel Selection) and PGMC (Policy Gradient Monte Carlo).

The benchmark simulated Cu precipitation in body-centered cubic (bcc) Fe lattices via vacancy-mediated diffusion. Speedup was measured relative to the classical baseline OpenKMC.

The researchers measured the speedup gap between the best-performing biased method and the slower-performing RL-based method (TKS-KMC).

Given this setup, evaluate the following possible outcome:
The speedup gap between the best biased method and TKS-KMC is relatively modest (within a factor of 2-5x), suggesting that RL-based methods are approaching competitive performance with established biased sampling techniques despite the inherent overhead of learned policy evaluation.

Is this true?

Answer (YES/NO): NO